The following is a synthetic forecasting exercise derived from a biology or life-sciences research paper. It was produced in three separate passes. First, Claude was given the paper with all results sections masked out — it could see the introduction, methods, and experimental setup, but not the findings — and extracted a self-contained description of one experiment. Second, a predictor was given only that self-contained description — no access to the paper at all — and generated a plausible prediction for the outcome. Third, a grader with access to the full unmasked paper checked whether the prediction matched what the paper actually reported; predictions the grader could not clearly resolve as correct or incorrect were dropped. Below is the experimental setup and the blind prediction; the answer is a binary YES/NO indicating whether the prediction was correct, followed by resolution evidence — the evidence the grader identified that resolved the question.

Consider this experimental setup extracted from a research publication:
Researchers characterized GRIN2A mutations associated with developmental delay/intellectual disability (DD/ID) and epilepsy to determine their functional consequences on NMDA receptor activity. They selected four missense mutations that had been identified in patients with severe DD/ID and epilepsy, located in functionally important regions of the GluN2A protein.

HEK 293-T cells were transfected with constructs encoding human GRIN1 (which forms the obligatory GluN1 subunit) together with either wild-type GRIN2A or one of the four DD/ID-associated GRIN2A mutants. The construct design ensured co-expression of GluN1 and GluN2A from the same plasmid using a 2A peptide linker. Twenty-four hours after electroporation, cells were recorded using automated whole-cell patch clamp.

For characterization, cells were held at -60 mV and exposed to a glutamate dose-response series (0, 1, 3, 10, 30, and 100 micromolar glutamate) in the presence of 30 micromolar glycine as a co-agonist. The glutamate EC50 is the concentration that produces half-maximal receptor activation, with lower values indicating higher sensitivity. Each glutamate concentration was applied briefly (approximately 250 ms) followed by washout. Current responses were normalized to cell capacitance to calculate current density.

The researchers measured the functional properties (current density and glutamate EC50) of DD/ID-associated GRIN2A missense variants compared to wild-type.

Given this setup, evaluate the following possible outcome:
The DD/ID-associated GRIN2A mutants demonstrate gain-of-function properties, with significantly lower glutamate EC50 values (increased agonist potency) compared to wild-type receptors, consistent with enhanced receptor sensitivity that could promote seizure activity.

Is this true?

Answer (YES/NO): NO